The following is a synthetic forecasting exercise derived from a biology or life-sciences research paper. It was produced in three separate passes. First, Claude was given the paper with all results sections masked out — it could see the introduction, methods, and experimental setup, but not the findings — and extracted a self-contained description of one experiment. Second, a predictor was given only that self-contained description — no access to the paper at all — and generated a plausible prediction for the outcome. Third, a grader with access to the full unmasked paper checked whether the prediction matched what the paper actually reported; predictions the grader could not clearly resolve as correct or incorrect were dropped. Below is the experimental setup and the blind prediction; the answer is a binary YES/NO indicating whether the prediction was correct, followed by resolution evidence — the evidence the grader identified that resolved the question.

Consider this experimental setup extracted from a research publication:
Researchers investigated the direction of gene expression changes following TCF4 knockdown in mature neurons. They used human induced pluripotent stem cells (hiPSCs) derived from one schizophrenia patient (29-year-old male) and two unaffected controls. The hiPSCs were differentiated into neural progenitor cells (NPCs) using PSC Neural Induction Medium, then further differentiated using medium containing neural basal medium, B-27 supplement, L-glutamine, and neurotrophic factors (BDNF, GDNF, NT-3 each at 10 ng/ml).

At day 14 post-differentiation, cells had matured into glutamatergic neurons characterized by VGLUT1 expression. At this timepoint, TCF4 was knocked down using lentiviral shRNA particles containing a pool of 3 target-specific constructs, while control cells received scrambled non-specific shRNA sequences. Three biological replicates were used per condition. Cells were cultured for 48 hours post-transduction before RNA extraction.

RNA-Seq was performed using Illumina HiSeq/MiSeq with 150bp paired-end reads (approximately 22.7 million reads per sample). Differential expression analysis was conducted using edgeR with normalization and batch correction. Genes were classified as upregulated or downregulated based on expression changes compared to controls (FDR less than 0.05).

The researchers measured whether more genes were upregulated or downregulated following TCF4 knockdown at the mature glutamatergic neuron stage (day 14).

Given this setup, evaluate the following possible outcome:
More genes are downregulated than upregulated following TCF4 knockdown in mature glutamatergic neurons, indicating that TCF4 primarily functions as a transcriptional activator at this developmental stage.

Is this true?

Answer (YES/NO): NO